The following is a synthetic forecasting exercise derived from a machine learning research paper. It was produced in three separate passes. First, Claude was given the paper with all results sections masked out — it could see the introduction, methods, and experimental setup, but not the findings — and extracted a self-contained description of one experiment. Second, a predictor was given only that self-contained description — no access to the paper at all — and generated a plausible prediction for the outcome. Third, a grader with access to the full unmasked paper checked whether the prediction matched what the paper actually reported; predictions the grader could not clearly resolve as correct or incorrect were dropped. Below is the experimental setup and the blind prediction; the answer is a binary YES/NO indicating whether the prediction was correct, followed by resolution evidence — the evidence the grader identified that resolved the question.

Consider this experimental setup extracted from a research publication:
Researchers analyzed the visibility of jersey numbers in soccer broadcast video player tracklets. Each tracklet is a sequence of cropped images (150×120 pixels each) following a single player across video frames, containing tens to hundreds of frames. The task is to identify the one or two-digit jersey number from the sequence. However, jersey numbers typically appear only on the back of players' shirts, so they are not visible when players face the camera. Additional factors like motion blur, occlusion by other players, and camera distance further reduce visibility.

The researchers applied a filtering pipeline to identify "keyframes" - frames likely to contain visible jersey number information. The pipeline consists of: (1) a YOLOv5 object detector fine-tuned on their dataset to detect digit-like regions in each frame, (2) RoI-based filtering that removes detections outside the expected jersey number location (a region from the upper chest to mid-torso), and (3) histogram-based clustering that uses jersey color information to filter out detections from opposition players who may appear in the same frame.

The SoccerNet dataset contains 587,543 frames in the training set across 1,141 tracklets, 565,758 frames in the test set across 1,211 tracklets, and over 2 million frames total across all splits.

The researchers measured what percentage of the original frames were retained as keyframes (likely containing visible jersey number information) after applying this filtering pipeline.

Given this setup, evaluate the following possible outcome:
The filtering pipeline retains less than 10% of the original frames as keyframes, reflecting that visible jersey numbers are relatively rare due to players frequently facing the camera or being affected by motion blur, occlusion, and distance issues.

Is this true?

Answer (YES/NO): NO